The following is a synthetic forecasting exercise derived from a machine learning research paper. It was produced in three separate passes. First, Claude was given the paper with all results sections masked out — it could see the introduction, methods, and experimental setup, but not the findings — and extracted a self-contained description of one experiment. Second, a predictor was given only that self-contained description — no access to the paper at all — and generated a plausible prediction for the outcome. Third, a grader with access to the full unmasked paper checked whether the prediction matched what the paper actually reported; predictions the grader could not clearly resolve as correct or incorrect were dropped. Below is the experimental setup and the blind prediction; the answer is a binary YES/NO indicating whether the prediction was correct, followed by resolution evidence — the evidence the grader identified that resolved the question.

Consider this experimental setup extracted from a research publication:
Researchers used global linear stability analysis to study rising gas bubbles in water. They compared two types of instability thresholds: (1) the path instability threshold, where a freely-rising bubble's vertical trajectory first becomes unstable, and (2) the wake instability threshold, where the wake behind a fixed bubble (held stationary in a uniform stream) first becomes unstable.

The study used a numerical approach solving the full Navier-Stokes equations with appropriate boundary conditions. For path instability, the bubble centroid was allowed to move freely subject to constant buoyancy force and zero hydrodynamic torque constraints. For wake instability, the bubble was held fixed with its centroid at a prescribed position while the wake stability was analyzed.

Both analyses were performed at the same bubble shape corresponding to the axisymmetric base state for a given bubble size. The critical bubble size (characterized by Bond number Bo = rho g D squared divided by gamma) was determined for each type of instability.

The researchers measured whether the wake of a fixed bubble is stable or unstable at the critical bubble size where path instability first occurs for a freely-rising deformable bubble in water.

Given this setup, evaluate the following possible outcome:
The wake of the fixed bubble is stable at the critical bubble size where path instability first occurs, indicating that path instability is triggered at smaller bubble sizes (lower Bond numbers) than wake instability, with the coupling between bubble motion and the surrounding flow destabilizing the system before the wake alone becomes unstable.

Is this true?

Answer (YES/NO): YES